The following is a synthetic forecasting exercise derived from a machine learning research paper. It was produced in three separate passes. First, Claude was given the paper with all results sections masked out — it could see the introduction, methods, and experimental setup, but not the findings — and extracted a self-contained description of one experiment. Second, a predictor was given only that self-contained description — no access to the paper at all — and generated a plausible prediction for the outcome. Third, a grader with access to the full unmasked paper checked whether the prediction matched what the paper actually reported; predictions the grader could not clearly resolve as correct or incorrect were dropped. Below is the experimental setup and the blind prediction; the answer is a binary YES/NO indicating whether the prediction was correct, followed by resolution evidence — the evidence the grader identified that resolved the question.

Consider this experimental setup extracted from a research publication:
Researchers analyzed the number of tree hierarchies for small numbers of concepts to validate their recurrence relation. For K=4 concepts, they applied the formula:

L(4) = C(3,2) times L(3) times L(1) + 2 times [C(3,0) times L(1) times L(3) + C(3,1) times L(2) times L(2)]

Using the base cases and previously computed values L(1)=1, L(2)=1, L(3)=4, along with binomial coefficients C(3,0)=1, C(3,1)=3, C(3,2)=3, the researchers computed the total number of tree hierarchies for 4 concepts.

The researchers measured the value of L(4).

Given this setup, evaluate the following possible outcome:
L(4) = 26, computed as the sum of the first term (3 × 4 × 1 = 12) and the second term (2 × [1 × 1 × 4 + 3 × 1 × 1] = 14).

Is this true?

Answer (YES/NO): YES